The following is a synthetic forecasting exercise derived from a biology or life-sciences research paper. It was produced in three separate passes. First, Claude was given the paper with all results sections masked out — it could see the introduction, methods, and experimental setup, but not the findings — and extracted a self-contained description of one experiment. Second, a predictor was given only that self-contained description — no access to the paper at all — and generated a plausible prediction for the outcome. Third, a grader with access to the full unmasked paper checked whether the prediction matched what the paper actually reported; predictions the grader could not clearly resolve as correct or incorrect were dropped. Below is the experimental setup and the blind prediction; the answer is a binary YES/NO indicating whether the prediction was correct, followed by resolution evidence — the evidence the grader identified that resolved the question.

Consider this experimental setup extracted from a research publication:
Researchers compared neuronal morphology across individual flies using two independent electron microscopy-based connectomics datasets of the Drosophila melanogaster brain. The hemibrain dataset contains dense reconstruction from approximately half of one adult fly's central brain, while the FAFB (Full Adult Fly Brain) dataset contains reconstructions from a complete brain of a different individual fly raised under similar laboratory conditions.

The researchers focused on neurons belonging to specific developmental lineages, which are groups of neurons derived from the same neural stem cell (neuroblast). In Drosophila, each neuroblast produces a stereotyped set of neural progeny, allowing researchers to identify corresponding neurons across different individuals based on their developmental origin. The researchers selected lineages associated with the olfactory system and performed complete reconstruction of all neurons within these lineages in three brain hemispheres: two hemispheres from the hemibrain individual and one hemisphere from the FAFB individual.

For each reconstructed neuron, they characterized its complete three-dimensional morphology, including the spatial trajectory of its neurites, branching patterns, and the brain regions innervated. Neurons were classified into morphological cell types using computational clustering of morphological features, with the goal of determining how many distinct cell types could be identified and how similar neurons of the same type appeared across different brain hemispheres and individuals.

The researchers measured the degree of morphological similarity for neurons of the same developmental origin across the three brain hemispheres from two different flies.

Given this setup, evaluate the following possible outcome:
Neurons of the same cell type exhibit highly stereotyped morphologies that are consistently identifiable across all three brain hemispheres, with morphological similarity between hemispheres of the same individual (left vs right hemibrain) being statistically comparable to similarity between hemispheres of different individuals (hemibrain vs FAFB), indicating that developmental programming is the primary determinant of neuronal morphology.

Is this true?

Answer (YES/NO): YES